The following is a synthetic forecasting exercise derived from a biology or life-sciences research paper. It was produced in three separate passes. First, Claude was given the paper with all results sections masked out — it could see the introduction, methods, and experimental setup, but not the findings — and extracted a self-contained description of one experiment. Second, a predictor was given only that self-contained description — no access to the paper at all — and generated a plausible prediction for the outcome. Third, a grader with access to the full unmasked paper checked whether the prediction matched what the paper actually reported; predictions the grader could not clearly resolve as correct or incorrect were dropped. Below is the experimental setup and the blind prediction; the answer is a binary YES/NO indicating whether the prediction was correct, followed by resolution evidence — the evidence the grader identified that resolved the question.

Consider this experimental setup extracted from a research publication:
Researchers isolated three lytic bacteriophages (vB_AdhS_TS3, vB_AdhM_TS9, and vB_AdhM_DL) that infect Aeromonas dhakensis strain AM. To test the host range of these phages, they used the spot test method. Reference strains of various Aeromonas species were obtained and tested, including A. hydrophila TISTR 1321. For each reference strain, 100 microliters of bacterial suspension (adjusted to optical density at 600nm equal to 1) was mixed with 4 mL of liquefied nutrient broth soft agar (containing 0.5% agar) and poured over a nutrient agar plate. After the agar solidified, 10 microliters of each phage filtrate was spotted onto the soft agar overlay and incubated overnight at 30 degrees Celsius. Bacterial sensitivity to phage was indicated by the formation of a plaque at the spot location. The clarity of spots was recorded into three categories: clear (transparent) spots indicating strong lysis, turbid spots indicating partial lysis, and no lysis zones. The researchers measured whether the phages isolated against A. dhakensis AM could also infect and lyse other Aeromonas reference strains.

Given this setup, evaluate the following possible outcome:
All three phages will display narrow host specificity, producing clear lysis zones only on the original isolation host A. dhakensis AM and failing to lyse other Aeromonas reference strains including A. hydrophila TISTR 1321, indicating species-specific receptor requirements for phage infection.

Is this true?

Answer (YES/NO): NO